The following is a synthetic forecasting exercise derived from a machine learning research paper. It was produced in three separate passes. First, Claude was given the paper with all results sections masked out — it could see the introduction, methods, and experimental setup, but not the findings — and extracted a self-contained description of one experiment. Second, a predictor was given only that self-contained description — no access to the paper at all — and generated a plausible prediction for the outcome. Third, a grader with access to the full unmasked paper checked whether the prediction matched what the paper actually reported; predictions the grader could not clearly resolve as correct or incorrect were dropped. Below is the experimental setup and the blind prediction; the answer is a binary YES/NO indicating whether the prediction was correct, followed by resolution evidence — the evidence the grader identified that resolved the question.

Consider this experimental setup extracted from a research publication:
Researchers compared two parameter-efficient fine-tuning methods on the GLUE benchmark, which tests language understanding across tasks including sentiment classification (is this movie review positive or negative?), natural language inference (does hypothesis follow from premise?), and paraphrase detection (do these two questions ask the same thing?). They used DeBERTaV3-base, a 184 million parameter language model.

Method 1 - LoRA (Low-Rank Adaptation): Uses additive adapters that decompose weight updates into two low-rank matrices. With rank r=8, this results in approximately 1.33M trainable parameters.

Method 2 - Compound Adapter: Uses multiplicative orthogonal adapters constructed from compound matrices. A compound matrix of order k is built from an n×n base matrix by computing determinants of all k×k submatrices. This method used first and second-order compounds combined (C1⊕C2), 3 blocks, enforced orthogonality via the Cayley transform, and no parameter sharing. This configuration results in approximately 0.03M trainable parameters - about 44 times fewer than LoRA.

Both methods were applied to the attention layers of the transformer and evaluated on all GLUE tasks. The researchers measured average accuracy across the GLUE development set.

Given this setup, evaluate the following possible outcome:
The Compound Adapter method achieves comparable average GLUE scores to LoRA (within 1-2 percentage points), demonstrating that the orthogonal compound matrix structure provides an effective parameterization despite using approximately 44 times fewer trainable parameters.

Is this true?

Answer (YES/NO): NO